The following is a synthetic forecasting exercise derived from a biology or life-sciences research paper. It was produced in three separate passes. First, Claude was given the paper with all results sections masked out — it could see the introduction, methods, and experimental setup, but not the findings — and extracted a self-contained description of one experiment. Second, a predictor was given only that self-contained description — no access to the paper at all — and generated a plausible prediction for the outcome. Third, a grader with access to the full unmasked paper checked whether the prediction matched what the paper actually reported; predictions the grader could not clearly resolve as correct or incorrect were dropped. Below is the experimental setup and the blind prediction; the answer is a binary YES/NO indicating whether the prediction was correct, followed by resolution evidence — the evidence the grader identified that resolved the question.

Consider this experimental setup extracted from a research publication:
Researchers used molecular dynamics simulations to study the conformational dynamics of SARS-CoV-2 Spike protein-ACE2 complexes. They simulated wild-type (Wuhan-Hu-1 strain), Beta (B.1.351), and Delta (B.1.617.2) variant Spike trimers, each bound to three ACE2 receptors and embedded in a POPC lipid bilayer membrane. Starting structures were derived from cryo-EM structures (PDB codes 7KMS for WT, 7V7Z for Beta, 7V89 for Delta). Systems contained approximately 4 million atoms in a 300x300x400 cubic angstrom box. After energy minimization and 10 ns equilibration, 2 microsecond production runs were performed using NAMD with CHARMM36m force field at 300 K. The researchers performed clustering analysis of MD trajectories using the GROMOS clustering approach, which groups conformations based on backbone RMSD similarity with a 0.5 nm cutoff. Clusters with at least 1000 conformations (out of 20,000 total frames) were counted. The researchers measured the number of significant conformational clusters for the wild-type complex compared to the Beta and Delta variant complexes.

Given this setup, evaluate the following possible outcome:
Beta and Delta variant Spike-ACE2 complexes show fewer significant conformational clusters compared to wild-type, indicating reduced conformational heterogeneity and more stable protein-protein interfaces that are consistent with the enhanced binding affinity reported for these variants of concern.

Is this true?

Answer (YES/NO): NO